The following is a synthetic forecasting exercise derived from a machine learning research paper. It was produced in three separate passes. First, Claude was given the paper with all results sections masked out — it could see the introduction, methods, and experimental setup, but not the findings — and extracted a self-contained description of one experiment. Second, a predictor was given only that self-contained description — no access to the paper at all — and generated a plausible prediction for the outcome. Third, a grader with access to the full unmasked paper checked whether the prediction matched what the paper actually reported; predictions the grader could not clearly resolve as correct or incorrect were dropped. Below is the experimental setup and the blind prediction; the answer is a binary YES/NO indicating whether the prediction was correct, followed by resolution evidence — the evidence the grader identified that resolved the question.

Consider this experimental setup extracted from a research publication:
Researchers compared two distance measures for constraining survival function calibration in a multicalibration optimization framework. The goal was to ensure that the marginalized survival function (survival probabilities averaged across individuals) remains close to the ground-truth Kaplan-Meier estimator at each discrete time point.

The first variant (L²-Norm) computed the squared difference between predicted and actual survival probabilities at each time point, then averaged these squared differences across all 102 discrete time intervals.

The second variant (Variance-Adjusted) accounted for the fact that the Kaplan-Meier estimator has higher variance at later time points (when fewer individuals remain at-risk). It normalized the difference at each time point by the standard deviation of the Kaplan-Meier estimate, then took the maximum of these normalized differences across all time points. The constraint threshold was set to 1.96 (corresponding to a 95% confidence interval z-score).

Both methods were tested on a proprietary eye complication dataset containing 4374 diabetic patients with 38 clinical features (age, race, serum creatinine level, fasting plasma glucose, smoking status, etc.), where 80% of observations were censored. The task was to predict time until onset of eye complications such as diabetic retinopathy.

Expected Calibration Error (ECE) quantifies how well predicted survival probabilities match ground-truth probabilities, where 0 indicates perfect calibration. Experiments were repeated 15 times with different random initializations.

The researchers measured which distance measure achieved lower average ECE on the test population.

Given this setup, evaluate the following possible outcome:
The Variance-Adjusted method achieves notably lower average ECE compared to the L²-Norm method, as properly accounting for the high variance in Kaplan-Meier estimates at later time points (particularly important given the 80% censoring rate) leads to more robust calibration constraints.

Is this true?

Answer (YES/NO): YES